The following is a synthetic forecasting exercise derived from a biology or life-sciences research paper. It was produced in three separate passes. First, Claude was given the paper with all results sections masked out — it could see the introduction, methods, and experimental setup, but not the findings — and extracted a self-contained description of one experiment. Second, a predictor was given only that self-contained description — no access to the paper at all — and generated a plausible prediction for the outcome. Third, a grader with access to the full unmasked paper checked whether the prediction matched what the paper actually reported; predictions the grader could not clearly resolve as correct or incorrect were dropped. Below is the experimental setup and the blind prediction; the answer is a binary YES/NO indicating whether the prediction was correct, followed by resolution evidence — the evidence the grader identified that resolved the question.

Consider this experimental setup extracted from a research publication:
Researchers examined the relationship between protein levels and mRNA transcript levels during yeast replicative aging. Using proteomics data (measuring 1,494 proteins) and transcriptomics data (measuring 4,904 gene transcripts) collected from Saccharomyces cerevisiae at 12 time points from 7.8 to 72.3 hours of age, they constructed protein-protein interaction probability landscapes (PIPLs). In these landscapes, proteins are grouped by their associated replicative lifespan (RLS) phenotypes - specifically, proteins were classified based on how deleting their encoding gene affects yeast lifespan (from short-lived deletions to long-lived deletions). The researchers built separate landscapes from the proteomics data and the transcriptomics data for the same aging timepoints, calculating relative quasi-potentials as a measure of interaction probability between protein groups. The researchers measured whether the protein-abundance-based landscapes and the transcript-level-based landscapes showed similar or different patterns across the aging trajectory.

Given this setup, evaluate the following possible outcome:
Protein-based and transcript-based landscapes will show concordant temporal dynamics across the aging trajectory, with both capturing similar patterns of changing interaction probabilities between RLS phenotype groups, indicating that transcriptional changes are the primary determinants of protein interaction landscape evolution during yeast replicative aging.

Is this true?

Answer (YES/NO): NO